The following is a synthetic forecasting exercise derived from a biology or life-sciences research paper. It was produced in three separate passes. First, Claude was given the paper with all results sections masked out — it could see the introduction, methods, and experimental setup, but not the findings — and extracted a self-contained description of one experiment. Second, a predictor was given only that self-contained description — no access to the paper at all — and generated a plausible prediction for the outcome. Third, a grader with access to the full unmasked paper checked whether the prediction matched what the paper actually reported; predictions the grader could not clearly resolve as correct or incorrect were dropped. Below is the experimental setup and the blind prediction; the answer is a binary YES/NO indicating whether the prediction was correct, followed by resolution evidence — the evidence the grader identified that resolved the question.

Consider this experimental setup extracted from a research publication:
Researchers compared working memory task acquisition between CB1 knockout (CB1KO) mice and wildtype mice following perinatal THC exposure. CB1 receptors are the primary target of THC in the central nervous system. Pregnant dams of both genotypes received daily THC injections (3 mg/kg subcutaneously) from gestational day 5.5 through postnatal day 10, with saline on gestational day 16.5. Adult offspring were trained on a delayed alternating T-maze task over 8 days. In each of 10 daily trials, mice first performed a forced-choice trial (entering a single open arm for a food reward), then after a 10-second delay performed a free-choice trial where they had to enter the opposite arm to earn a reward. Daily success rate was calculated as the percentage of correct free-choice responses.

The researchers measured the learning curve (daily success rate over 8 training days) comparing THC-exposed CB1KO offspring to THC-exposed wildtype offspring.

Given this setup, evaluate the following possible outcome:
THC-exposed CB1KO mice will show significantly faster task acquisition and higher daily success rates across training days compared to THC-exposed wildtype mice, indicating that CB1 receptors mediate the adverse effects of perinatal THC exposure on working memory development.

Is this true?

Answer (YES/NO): YES